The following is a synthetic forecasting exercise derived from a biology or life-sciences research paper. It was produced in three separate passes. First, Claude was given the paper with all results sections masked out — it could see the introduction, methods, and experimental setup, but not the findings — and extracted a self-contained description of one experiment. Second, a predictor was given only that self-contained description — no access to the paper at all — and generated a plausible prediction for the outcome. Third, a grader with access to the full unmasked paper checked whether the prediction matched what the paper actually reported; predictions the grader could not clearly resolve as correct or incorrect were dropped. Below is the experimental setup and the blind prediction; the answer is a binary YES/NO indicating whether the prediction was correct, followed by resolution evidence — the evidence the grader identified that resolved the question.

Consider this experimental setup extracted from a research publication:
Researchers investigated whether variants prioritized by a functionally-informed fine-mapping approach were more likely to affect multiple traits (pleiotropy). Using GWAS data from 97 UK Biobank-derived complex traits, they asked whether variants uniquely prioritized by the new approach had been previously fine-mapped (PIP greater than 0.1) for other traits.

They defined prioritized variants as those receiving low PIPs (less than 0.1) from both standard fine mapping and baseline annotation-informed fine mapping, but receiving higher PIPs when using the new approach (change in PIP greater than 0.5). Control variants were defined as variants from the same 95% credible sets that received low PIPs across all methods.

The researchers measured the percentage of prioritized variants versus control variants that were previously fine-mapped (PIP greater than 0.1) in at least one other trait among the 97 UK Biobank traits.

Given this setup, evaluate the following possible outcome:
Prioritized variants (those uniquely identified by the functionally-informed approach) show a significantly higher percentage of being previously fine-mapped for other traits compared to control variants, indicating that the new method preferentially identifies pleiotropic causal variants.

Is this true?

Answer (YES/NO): YES